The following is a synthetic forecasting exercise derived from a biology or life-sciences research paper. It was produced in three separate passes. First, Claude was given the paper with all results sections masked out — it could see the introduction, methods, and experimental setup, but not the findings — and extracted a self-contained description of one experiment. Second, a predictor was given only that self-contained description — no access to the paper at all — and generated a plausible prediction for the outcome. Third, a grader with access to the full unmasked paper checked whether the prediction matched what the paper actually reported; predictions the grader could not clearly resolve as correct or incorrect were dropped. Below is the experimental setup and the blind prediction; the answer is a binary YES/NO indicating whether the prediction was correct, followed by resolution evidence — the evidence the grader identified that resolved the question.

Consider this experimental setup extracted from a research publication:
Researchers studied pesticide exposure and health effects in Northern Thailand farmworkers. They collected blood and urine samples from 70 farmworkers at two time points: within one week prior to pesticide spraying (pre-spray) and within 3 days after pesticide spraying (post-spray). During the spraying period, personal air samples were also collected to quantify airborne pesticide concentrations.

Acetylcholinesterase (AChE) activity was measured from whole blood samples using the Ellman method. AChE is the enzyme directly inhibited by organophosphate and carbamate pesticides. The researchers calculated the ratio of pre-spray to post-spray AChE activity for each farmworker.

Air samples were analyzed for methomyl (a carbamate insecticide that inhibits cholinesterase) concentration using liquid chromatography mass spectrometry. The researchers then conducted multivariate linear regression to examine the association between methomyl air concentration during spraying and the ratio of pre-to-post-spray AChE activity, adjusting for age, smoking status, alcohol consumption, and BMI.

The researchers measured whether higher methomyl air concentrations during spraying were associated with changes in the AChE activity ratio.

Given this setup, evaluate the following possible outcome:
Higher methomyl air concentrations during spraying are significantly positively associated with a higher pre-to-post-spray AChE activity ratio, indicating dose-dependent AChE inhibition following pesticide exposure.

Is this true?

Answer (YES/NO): NO